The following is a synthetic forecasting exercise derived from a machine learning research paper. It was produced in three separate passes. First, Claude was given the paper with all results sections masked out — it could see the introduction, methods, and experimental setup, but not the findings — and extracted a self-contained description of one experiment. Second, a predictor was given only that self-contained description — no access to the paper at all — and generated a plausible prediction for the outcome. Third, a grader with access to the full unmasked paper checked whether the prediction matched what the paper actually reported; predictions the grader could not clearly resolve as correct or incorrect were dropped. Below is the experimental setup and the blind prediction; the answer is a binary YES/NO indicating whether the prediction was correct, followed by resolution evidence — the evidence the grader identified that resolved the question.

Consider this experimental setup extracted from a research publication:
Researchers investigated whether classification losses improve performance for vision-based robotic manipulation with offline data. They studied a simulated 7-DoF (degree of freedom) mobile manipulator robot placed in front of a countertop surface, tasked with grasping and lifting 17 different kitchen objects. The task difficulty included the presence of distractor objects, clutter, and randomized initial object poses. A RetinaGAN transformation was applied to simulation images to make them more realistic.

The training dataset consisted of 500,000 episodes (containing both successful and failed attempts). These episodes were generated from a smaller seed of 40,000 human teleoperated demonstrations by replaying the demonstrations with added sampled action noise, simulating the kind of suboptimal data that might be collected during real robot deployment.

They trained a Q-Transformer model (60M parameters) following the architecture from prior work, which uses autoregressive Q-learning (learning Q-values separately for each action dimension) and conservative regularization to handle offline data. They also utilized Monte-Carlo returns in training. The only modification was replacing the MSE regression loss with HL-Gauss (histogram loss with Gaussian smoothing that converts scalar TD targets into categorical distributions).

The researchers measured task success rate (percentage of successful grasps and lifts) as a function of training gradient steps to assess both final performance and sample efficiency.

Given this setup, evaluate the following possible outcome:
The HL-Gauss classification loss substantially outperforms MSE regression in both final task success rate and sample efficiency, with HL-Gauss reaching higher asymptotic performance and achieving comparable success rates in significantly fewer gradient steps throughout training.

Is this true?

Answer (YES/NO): YES